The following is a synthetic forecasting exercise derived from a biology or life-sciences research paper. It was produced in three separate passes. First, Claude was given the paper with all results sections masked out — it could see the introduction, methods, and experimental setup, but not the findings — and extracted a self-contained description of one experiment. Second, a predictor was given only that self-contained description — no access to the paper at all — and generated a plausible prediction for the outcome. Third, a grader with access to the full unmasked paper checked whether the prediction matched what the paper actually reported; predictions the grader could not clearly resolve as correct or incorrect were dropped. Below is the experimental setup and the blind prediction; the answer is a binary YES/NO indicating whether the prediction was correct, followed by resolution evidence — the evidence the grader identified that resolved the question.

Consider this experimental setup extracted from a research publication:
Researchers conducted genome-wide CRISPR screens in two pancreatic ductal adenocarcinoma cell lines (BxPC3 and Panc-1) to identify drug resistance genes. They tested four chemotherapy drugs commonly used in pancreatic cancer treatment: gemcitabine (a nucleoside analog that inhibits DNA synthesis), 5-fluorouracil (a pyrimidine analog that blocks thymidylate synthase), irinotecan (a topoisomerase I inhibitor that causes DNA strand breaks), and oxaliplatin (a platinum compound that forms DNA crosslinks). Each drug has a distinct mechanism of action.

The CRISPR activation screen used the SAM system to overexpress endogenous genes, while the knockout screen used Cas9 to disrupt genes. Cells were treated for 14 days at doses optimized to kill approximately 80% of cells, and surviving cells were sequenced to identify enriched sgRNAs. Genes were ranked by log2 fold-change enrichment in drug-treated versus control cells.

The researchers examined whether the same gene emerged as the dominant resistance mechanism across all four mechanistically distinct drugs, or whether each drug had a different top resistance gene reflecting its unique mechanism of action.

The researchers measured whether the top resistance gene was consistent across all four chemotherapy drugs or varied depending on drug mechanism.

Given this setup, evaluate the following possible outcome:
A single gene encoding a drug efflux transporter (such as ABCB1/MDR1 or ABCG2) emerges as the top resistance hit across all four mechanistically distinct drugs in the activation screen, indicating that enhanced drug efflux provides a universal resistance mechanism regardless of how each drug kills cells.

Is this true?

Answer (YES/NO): YES